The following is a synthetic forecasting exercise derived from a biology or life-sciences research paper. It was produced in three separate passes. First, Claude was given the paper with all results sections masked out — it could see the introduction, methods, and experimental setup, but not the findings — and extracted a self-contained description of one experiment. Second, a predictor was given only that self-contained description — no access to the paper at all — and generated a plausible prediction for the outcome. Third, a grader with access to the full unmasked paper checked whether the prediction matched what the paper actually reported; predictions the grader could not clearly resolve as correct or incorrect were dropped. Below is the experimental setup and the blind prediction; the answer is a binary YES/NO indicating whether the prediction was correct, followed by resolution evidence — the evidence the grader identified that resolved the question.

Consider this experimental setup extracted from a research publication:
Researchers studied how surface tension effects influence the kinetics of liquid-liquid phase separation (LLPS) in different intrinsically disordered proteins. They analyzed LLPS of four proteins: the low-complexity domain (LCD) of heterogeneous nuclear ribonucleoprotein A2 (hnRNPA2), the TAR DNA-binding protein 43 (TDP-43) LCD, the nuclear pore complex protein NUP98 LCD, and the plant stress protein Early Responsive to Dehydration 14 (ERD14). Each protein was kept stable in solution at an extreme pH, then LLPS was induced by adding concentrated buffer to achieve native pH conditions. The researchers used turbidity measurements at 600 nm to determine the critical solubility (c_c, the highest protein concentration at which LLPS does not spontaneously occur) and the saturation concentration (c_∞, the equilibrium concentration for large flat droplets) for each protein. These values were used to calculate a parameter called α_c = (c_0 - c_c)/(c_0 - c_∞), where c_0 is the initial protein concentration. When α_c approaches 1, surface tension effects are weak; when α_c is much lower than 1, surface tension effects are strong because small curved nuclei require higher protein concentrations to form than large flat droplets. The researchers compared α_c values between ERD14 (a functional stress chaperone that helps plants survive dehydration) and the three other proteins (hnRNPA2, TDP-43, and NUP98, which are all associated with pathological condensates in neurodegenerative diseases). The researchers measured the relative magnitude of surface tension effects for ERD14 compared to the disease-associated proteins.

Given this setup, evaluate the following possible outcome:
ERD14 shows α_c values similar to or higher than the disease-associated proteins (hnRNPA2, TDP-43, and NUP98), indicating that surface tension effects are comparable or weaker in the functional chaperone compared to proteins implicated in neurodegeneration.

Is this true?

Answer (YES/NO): NO